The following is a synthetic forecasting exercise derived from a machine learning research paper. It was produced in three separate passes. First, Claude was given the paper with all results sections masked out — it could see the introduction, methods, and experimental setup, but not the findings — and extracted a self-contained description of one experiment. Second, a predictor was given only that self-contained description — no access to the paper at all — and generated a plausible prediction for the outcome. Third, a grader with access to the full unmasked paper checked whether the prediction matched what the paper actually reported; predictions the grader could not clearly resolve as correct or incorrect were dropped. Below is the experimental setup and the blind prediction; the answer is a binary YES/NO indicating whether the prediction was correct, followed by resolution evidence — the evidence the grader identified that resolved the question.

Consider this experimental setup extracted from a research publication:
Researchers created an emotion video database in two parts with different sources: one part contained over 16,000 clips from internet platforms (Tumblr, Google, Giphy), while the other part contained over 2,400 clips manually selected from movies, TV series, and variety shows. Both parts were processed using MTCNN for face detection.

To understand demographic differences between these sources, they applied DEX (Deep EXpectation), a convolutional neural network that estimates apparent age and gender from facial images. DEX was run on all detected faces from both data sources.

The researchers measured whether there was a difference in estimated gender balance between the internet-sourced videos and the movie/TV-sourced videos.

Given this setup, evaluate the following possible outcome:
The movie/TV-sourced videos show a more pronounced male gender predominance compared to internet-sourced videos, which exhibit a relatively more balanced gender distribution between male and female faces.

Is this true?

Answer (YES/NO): NO